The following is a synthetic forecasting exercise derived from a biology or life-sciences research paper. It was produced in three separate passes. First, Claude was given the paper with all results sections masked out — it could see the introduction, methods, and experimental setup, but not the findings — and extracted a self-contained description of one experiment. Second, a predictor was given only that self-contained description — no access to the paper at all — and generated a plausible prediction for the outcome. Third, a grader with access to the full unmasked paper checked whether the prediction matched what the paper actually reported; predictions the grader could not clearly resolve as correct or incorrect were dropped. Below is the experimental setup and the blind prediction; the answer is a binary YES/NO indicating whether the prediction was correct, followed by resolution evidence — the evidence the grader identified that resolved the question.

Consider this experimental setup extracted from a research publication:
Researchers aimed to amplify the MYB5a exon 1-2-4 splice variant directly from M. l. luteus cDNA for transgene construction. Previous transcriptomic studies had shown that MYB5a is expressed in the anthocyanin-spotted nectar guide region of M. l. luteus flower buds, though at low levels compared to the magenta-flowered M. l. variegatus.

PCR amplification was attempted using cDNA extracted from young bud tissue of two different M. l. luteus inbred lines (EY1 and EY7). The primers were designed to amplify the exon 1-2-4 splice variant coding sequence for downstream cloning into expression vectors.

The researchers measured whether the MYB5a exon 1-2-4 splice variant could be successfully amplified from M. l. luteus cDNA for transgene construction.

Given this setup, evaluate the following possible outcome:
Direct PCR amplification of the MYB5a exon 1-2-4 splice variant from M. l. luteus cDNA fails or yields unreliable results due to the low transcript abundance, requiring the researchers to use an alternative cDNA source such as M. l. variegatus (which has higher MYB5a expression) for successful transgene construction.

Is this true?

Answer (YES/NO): NO